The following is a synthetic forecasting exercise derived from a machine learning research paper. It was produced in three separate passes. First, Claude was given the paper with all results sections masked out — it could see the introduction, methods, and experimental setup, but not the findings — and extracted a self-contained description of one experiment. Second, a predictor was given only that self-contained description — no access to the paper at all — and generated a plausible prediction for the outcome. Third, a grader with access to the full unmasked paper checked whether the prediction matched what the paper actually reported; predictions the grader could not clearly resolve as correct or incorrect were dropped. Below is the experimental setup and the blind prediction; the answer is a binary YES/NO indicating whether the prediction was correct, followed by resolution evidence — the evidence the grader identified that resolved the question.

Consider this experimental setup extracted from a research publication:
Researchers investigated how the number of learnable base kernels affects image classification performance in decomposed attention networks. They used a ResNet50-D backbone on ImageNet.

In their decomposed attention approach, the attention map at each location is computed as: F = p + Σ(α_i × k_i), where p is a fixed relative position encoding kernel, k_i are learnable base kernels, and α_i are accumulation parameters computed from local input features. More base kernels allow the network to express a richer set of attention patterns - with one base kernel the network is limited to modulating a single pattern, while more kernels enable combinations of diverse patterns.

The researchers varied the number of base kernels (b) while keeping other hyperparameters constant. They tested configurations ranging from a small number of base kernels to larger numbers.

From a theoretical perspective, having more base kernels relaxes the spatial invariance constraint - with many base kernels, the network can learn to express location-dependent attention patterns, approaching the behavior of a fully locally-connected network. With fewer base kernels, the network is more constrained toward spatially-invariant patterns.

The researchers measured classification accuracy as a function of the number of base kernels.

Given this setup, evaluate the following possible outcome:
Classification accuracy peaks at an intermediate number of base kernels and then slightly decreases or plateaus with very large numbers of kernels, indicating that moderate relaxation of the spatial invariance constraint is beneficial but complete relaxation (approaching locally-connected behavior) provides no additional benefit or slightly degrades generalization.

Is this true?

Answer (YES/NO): NO